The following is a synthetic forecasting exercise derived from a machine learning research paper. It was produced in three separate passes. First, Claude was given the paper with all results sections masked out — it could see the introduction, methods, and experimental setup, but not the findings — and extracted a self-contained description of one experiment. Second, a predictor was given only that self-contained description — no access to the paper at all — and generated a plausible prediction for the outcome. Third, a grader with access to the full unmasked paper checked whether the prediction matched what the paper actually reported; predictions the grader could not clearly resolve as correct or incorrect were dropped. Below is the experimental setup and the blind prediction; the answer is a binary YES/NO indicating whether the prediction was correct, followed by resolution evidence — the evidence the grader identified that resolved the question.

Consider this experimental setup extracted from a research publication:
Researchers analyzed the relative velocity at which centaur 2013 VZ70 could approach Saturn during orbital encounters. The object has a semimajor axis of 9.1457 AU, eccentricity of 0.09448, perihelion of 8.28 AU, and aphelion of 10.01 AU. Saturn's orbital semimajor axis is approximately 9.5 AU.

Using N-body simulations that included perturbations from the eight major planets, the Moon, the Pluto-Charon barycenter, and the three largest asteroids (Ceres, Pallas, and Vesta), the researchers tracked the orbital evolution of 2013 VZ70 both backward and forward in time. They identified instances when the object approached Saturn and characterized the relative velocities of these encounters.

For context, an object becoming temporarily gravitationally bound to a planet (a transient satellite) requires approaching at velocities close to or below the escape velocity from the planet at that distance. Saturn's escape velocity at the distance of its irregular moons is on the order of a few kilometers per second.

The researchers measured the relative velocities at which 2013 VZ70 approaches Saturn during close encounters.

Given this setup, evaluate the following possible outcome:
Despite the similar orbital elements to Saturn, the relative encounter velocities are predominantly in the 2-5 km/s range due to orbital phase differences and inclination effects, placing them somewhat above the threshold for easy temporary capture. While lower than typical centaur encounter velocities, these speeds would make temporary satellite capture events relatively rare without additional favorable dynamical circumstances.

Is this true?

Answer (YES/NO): NO